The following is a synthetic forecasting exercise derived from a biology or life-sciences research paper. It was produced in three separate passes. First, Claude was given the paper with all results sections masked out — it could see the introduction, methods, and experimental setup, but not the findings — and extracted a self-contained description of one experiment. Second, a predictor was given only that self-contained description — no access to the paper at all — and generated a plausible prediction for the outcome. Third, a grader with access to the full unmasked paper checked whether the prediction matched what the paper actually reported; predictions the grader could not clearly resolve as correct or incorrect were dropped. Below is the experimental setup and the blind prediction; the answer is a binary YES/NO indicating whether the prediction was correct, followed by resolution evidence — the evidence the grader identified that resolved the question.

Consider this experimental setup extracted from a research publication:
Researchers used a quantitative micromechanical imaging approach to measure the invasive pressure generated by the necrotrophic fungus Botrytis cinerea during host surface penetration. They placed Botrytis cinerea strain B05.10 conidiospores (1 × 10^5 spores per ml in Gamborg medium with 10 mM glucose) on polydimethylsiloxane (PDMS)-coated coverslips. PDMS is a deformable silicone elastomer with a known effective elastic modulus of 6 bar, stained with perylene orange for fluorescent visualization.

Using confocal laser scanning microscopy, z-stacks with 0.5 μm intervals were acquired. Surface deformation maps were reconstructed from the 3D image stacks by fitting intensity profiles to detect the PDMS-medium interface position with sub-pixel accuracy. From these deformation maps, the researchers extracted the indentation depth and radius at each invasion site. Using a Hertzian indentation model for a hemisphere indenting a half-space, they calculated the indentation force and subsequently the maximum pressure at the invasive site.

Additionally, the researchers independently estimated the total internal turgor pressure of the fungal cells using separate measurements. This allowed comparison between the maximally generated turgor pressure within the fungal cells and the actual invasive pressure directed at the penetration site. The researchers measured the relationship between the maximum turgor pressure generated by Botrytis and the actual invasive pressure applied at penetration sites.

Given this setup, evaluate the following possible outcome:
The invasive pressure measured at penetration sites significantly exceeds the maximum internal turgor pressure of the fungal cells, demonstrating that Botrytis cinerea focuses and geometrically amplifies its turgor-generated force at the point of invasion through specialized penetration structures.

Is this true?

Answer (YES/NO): NO